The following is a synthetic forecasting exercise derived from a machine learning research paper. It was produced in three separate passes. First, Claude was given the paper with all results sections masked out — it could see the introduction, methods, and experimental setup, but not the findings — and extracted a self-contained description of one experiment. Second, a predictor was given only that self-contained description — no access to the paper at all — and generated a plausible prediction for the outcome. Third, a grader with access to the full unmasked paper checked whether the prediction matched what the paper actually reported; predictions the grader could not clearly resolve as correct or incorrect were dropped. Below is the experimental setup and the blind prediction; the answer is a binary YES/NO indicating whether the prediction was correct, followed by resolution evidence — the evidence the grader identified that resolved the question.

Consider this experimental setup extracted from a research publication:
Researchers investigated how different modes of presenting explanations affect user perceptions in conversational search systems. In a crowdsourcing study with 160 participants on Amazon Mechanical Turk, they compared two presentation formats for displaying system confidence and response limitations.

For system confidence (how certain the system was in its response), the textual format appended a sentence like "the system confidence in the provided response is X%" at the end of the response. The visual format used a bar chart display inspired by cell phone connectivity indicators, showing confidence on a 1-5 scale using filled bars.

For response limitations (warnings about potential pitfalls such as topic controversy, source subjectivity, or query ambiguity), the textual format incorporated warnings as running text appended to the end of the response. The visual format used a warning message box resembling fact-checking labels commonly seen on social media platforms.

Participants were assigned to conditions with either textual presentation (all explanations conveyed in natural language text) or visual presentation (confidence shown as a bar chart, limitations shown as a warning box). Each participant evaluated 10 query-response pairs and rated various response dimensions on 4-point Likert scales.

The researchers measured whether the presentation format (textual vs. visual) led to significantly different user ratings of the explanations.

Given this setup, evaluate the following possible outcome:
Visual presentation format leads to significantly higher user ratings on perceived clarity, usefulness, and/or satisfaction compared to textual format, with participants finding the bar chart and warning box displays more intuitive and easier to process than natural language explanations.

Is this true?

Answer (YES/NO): NO